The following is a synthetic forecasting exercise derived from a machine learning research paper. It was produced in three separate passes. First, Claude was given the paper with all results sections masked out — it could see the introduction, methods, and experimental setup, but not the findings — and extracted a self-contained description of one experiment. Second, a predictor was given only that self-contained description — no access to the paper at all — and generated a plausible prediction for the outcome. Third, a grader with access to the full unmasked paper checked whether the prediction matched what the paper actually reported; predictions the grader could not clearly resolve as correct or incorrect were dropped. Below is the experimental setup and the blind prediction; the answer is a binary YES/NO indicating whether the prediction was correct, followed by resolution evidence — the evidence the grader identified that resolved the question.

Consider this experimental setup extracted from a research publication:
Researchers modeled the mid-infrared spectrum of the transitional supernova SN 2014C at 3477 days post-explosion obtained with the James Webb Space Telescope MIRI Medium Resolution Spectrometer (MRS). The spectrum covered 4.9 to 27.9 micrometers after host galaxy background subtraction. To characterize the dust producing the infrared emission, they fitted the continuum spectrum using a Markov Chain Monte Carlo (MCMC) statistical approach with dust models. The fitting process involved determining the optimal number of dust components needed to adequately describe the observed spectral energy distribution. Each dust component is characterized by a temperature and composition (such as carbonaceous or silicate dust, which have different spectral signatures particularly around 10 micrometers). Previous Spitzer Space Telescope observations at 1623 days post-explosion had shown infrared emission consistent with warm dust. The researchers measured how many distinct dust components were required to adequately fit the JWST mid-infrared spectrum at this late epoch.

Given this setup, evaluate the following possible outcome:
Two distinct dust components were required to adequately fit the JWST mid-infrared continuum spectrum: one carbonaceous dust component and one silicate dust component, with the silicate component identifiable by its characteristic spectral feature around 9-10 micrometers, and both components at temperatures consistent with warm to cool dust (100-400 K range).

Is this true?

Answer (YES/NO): NO